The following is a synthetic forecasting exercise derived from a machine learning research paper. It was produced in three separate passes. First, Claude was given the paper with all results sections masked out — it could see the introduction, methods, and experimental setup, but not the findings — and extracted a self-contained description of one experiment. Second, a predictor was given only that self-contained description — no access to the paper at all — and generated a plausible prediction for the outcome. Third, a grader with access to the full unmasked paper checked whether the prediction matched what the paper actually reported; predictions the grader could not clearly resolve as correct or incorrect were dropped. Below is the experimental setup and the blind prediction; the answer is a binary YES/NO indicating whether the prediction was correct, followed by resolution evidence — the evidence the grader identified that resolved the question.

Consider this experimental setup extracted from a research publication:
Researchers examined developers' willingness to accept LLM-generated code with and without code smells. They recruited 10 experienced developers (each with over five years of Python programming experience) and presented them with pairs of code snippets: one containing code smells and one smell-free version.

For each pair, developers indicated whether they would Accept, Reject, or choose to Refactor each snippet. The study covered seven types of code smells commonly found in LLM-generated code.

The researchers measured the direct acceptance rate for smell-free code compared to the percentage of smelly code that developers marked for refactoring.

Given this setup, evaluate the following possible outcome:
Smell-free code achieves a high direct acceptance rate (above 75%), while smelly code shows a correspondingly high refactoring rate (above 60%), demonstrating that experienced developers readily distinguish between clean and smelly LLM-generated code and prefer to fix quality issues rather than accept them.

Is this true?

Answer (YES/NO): YES